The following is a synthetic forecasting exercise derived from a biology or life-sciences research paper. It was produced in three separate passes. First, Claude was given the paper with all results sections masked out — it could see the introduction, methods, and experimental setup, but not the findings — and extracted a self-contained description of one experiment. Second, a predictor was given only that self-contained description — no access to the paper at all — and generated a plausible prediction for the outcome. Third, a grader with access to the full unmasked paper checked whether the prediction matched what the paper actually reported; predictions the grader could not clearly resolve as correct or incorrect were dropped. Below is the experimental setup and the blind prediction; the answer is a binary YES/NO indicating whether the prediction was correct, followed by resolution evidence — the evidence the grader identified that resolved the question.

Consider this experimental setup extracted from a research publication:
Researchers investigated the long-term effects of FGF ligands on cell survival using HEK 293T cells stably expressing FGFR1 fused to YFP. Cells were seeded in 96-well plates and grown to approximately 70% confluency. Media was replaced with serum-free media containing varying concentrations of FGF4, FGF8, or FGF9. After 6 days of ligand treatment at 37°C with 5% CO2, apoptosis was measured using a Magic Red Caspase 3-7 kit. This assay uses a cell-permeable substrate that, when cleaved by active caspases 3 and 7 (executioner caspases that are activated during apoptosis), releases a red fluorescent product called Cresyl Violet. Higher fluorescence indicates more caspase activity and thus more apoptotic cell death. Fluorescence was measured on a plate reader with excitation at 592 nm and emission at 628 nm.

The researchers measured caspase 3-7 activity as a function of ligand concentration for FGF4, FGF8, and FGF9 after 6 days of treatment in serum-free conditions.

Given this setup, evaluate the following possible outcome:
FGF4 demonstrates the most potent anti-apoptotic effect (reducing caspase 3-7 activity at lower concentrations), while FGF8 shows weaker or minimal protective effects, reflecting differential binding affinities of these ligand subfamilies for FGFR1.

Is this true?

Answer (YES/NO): NO